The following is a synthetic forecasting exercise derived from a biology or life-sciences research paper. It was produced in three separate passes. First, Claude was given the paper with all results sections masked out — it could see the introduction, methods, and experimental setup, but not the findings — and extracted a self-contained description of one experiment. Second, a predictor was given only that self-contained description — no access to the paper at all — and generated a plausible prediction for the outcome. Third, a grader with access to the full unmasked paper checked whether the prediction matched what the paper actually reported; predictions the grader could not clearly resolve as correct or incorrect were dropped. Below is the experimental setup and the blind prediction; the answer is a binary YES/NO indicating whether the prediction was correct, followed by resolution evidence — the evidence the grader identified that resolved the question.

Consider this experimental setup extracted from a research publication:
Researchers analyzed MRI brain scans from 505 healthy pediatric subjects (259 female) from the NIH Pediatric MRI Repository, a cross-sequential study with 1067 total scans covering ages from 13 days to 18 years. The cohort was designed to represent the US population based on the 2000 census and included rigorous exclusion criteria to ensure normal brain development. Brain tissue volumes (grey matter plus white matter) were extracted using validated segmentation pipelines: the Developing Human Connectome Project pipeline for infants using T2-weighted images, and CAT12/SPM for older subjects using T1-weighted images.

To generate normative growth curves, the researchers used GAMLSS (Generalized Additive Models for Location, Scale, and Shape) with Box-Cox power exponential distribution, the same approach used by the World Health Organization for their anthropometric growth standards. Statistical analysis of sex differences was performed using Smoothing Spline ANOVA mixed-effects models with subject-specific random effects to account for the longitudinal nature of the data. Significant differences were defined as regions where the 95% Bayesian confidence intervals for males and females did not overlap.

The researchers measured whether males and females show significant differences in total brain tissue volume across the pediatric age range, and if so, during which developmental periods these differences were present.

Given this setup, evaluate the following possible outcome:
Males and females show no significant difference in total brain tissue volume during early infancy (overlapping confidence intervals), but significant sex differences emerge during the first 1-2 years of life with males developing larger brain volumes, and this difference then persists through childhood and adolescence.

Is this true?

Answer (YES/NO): NO